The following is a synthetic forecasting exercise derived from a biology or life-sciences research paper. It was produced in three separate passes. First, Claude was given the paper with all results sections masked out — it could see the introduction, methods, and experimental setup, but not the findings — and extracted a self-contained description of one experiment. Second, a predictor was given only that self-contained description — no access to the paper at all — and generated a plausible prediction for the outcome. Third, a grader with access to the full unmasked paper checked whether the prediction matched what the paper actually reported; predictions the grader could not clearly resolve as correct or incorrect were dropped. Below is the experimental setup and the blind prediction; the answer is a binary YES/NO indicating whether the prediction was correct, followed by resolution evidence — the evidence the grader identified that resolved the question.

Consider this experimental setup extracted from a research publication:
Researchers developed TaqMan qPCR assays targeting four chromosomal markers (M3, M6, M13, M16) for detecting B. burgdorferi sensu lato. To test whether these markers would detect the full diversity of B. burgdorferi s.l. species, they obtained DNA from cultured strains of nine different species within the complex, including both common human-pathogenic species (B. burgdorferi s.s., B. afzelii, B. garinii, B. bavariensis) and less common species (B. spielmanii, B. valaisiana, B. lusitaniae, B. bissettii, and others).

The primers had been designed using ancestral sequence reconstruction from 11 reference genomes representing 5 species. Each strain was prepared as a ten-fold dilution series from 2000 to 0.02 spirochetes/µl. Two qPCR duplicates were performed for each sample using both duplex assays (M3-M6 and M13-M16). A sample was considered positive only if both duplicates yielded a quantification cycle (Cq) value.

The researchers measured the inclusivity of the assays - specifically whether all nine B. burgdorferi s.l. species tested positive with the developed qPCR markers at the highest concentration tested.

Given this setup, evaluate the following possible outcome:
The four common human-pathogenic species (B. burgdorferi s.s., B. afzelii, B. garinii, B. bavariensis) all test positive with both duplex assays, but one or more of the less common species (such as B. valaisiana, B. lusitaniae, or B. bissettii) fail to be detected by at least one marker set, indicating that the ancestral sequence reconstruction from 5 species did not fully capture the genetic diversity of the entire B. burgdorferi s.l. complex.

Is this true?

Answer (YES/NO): YES